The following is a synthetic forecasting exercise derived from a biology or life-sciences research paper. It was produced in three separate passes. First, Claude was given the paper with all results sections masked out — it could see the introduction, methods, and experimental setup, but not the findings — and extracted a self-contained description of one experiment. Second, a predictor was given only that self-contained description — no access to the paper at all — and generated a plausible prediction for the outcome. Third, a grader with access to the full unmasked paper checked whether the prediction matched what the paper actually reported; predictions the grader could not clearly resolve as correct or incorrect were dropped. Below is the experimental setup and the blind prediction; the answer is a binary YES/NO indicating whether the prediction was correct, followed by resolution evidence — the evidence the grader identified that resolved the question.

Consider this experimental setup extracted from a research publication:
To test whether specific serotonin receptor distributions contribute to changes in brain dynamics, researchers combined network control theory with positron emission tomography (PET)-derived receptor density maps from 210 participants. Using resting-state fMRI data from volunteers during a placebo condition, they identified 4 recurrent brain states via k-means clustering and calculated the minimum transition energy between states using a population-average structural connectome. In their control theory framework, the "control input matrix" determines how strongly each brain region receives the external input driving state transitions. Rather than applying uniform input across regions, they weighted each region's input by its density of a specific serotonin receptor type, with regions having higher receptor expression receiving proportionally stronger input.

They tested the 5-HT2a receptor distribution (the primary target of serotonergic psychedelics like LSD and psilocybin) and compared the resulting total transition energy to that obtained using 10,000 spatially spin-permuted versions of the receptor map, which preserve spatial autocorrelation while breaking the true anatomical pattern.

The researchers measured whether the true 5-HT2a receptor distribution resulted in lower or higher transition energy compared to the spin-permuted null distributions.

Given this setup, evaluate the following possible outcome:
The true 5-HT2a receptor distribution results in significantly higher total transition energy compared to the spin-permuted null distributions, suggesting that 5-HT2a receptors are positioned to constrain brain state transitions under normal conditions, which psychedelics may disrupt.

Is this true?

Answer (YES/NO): NO